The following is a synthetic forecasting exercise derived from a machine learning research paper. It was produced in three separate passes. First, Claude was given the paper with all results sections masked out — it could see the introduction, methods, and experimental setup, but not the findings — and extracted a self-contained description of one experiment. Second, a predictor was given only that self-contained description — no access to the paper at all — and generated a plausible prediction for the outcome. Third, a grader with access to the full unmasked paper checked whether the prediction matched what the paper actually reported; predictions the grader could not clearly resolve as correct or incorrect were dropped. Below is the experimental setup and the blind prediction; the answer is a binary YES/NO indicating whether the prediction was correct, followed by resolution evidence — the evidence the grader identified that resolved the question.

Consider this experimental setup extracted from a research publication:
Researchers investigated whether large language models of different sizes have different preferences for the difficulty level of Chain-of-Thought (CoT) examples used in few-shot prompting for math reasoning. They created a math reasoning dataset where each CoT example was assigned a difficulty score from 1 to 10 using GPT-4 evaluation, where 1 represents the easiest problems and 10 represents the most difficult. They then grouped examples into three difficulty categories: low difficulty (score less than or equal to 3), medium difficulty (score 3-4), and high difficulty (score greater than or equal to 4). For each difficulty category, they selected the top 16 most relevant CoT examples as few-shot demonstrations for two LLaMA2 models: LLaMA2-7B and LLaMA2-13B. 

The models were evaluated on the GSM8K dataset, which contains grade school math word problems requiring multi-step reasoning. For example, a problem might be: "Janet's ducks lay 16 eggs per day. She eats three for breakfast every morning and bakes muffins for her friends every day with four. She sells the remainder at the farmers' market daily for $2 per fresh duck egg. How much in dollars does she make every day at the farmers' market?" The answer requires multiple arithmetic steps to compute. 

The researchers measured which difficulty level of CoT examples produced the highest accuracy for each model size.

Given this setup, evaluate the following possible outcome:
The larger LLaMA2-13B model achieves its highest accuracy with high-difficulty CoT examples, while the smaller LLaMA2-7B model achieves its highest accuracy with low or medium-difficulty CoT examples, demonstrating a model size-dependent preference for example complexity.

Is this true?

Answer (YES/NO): YES